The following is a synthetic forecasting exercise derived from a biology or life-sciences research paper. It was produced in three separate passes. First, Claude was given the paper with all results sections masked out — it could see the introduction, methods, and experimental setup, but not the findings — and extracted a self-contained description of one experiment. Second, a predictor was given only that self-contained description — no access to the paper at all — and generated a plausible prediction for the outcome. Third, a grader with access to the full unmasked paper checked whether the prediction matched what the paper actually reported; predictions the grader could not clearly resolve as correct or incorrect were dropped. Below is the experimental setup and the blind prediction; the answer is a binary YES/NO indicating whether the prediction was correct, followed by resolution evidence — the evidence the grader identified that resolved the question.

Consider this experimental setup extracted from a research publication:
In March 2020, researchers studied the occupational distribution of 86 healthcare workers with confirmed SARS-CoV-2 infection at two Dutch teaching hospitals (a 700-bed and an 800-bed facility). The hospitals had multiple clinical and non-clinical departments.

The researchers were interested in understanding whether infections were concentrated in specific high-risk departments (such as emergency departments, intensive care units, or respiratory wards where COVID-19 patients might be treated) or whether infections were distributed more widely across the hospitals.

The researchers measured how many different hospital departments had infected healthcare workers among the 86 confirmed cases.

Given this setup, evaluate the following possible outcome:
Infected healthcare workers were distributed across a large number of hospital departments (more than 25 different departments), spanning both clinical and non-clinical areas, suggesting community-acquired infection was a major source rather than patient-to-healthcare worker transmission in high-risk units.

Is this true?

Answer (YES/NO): YES